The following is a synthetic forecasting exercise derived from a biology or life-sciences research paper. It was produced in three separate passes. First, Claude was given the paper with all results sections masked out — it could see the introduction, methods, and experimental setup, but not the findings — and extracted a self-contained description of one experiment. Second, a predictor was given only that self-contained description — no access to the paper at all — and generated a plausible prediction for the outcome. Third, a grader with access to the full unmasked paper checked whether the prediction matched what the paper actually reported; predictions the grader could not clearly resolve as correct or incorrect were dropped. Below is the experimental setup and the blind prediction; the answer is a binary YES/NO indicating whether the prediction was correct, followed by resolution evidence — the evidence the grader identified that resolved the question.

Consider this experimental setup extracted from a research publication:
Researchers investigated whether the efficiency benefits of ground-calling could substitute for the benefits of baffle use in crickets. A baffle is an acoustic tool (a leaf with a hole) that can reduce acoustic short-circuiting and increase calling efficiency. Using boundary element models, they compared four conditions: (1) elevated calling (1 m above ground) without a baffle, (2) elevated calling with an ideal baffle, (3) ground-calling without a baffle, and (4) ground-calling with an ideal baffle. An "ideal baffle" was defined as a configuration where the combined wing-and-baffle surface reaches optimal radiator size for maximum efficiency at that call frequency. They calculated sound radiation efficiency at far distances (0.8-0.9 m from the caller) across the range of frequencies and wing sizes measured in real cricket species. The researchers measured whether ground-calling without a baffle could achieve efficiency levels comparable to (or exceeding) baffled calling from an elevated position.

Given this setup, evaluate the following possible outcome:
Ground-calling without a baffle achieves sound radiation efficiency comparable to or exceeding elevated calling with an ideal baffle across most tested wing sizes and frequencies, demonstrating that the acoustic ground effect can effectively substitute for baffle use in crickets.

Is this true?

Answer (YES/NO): NO